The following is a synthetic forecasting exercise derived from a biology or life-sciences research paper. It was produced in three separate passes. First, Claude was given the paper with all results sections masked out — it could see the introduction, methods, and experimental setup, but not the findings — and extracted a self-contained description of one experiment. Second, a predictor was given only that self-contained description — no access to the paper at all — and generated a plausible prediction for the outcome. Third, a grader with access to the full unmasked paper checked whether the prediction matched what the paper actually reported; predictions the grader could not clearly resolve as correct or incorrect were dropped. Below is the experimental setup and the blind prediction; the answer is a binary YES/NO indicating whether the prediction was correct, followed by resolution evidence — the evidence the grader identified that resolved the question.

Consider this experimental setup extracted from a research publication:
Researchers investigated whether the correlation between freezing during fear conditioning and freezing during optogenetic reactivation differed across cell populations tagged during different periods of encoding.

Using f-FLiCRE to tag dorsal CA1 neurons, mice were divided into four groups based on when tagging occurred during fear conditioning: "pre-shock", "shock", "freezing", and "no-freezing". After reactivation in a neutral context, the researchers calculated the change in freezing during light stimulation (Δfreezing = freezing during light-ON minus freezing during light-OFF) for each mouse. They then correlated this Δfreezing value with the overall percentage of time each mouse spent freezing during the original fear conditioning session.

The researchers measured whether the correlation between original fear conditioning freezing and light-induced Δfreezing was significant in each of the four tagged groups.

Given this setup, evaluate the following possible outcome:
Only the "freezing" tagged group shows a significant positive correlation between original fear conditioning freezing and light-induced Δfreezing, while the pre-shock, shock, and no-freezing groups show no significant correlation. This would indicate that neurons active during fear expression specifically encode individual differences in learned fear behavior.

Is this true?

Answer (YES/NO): YES